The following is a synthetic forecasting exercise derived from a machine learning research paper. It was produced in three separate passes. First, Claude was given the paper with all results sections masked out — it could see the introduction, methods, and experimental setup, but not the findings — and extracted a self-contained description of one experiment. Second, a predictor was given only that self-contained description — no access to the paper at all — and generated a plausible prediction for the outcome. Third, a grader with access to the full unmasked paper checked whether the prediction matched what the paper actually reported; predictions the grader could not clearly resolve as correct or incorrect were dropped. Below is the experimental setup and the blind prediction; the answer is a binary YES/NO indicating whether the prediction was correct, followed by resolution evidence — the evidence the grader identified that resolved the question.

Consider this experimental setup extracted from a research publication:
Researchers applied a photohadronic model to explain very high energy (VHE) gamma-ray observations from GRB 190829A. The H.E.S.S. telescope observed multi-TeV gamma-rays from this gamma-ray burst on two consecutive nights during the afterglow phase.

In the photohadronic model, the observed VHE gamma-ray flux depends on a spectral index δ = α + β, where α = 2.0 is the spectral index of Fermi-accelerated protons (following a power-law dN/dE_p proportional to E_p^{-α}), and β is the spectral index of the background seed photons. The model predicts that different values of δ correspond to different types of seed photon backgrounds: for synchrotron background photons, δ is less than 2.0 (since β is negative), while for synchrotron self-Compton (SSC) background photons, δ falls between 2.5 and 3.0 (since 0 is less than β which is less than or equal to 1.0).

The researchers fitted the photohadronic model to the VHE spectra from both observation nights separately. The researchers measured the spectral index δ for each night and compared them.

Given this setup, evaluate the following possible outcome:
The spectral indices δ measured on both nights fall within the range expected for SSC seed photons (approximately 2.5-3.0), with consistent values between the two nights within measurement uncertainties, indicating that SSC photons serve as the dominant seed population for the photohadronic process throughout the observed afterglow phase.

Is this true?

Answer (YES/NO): YES